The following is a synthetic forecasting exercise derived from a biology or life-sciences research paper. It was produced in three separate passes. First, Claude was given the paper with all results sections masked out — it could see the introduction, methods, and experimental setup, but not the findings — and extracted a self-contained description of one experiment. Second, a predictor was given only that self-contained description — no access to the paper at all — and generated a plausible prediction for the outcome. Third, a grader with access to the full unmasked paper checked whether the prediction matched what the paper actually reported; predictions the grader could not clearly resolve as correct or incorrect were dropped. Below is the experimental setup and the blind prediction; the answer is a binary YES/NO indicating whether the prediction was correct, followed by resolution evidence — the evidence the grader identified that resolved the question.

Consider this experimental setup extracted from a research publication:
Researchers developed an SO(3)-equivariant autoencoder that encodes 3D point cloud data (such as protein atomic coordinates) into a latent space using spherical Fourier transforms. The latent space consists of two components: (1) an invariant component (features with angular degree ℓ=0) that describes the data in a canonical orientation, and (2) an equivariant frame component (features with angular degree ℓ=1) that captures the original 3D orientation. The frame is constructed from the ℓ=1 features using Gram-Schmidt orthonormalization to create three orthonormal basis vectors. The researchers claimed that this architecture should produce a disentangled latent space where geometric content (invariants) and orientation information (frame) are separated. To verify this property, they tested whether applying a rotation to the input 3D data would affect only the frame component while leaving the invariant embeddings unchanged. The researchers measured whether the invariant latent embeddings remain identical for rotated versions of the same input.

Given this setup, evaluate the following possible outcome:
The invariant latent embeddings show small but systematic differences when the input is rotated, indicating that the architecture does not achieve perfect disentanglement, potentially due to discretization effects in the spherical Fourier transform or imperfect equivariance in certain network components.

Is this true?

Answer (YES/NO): NO